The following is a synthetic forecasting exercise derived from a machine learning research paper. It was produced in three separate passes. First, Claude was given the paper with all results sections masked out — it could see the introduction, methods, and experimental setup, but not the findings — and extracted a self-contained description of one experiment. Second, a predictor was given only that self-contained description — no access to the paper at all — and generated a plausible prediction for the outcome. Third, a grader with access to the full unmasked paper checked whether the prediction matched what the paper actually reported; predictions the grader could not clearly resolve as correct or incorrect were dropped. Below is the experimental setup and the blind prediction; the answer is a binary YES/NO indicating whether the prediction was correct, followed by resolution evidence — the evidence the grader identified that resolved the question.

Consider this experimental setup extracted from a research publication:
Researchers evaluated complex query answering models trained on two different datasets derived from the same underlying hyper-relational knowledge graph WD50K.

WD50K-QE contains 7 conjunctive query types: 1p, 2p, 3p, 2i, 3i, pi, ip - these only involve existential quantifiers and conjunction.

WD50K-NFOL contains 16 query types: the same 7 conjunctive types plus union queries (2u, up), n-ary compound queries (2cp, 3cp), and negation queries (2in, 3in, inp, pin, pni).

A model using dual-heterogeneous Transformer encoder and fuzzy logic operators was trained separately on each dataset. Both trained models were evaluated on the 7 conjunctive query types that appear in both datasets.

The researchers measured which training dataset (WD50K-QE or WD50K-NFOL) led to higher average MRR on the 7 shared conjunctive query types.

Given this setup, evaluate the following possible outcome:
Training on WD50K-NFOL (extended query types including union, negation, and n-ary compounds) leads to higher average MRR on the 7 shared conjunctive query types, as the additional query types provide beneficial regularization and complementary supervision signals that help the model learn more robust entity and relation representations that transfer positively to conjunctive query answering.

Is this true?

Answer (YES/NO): NO